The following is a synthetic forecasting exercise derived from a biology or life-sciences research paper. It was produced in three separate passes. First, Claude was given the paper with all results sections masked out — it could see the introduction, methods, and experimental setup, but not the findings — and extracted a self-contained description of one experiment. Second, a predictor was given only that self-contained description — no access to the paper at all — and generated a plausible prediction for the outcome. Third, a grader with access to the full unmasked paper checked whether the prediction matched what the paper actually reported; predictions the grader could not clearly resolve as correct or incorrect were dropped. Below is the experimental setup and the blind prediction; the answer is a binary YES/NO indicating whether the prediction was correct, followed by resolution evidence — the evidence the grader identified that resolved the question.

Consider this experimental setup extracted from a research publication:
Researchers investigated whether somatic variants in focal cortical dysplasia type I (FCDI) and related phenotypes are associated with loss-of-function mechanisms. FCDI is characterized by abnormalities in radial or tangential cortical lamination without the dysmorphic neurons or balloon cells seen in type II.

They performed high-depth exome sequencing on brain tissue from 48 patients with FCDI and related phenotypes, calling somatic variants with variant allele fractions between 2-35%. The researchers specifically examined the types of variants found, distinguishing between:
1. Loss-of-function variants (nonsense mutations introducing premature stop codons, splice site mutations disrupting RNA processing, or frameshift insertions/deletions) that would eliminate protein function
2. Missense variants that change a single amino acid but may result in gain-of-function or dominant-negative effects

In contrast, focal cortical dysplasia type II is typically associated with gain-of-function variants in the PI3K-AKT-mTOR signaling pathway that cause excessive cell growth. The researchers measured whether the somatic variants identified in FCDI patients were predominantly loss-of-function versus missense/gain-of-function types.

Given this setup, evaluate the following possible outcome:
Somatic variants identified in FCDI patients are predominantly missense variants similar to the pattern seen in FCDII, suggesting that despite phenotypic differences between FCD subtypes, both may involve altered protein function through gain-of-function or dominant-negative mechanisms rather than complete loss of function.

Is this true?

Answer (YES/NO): NO